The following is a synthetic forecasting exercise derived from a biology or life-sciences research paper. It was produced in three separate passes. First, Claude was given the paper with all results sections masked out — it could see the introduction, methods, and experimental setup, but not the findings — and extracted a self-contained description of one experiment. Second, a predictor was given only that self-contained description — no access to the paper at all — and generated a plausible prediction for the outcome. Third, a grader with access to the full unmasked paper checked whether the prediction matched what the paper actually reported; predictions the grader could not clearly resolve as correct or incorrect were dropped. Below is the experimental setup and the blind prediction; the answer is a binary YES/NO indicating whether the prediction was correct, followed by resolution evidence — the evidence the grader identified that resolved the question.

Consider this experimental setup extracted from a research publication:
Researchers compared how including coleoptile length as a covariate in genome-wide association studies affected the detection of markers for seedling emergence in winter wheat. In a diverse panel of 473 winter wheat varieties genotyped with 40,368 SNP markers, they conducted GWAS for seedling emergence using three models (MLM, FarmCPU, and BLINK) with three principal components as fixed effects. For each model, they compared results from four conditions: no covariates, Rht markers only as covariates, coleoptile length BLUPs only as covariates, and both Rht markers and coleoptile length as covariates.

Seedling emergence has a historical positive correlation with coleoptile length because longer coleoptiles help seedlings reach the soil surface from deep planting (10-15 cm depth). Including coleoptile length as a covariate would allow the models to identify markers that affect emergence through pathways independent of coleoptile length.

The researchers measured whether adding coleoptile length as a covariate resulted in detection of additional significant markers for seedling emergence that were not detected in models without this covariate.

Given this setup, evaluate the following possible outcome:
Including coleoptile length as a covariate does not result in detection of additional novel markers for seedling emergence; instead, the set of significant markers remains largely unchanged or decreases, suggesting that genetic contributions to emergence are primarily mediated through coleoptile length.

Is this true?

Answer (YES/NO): YES